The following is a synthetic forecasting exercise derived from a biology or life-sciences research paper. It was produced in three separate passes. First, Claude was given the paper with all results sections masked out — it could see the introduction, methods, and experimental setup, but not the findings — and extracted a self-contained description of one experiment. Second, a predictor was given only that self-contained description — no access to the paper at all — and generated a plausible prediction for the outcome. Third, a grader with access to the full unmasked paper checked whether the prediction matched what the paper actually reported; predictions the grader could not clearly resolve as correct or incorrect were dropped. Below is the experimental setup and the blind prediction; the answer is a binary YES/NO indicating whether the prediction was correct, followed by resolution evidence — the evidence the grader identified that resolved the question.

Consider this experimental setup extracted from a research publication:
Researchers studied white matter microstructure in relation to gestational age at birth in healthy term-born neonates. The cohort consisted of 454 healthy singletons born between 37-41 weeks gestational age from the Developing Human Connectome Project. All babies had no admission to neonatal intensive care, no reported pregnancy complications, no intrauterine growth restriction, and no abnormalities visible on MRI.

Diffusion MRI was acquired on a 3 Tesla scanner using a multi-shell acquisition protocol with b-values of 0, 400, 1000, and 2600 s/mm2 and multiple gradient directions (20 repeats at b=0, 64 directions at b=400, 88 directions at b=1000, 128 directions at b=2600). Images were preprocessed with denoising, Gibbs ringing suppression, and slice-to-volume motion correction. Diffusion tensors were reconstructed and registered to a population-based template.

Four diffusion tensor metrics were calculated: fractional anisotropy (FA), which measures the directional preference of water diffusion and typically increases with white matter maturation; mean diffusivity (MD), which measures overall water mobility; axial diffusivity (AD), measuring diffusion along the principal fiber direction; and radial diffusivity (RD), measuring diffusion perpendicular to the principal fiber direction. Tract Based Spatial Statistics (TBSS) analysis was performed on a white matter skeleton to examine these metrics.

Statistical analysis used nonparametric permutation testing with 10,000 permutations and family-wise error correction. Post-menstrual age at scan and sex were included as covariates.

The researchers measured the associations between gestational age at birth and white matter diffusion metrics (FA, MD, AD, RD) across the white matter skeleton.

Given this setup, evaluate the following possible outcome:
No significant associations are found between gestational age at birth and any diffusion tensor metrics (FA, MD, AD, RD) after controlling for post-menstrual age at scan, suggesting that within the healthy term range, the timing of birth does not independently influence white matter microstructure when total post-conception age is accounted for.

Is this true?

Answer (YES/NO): NO